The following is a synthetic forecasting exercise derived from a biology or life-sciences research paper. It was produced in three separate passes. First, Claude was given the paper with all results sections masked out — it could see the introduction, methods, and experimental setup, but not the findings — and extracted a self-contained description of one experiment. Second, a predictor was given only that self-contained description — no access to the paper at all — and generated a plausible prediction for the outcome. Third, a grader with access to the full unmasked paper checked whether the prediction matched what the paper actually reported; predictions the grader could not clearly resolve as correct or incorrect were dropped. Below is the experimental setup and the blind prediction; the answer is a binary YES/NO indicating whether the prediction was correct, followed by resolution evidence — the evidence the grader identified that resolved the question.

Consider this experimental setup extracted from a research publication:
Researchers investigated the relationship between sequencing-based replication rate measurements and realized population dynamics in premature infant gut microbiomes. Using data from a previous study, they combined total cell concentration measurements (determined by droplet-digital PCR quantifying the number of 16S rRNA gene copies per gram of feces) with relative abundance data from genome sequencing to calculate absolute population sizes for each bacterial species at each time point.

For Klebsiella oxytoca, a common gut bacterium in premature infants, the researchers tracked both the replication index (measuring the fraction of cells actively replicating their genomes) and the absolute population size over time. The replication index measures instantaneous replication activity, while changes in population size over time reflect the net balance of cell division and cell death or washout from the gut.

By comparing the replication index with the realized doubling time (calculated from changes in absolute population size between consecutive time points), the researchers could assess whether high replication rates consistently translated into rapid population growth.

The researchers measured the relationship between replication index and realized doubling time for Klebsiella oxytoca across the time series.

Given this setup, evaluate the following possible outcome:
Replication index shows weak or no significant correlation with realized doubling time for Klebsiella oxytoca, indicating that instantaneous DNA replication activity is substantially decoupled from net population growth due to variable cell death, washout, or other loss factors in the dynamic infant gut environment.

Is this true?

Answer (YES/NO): NO